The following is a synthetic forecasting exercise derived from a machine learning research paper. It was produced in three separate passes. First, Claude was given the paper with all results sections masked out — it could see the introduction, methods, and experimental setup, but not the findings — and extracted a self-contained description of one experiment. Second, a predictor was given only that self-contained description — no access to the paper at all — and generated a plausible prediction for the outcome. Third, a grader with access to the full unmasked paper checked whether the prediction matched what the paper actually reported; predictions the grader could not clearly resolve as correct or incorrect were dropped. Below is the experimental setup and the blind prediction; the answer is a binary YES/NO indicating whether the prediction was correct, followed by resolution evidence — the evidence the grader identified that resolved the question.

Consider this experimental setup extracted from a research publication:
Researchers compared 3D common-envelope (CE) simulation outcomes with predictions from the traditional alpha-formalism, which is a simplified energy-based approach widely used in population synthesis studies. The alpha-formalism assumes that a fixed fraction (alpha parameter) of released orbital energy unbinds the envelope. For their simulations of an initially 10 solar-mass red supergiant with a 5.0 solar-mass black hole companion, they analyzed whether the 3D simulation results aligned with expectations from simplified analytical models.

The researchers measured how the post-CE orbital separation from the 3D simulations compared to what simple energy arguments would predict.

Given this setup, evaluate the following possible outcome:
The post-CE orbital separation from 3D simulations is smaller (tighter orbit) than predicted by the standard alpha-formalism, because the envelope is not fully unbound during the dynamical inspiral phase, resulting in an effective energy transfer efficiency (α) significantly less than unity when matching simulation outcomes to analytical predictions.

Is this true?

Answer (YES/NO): NO